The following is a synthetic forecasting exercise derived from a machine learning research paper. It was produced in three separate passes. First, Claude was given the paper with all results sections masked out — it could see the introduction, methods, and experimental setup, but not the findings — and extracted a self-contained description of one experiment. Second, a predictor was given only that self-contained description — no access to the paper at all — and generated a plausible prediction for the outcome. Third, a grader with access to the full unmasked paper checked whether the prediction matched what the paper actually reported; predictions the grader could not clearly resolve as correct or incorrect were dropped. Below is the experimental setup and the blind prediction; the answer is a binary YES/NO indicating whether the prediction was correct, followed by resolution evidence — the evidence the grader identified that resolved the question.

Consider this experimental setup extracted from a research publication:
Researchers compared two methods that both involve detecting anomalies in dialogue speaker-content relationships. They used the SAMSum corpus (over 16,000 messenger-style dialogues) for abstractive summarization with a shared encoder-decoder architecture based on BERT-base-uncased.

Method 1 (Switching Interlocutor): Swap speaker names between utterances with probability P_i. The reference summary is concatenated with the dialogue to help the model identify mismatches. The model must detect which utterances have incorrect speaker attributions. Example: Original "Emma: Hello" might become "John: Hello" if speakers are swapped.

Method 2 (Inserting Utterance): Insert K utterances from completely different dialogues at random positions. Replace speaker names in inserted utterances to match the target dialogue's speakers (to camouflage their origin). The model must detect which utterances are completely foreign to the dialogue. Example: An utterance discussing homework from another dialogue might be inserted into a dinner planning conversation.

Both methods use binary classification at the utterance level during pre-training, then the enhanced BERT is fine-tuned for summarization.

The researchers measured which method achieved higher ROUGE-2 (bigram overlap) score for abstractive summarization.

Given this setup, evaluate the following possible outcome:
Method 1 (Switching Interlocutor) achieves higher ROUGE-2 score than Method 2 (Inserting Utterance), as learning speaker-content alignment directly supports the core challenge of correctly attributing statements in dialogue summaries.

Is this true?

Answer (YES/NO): NO